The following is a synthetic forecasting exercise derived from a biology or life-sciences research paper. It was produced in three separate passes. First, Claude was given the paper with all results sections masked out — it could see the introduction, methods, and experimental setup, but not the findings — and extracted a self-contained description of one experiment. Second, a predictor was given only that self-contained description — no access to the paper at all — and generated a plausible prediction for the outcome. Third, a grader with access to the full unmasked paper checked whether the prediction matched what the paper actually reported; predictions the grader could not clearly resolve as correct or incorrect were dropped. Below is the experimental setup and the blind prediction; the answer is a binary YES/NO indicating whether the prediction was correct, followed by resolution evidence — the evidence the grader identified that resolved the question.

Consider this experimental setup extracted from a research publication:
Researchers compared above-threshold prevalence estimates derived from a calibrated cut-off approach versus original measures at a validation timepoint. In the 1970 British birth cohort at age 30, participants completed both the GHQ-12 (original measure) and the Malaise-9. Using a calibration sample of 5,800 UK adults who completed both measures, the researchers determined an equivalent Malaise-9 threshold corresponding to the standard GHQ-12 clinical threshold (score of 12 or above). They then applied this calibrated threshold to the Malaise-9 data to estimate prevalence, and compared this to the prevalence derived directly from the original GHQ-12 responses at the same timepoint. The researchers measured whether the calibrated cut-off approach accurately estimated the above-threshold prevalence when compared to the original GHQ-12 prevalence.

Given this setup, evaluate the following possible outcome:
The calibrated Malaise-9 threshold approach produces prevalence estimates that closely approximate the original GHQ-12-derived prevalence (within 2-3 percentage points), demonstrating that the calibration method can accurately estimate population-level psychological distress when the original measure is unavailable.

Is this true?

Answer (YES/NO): NO